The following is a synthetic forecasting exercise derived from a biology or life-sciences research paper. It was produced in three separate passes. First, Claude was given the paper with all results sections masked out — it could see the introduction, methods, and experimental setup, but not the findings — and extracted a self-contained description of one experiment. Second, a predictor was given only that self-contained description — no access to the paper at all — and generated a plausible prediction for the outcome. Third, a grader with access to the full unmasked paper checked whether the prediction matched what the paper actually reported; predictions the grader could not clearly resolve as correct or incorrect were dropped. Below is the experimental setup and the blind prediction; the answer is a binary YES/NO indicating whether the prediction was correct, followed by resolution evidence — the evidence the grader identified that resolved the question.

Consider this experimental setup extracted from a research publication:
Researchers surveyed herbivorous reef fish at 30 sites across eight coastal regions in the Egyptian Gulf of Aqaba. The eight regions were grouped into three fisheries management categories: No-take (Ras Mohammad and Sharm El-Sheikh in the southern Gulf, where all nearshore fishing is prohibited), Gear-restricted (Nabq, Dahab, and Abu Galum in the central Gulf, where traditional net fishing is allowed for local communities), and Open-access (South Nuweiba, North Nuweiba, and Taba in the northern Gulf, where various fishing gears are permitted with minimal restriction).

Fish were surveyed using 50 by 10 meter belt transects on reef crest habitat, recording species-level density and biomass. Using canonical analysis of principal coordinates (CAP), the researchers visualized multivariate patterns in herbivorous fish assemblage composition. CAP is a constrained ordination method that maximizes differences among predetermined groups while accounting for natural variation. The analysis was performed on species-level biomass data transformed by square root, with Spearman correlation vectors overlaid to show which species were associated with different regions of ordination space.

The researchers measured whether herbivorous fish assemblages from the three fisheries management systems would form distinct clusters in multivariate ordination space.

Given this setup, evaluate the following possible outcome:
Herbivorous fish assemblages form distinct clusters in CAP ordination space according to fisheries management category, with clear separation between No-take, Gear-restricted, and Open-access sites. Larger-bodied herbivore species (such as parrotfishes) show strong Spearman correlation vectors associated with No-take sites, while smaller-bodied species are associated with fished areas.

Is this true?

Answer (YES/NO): YES